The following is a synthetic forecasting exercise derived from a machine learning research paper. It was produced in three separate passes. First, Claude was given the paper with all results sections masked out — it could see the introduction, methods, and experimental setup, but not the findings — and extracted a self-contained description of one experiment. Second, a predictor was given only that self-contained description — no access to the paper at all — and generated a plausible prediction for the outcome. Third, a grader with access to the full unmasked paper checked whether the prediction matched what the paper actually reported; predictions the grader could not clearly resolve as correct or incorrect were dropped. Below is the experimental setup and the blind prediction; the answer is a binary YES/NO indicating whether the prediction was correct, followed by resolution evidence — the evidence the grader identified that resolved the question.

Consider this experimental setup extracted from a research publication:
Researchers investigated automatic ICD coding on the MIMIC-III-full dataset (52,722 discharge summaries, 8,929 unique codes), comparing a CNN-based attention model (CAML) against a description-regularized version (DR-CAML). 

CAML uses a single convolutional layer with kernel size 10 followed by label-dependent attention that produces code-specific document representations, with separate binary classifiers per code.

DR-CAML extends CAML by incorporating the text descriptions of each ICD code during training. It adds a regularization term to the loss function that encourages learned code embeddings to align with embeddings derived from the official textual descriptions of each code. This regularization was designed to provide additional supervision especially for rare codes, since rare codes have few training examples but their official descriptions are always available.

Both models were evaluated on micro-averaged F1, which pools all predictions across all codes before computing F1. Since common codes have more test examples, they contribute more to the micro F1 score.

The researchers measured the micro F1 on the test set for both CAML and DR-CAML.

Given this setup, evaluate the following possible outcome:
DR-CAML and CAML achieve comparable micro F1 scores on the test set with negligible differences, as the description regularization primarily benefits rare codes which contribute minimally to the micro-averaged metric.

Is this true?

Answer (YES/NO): NO